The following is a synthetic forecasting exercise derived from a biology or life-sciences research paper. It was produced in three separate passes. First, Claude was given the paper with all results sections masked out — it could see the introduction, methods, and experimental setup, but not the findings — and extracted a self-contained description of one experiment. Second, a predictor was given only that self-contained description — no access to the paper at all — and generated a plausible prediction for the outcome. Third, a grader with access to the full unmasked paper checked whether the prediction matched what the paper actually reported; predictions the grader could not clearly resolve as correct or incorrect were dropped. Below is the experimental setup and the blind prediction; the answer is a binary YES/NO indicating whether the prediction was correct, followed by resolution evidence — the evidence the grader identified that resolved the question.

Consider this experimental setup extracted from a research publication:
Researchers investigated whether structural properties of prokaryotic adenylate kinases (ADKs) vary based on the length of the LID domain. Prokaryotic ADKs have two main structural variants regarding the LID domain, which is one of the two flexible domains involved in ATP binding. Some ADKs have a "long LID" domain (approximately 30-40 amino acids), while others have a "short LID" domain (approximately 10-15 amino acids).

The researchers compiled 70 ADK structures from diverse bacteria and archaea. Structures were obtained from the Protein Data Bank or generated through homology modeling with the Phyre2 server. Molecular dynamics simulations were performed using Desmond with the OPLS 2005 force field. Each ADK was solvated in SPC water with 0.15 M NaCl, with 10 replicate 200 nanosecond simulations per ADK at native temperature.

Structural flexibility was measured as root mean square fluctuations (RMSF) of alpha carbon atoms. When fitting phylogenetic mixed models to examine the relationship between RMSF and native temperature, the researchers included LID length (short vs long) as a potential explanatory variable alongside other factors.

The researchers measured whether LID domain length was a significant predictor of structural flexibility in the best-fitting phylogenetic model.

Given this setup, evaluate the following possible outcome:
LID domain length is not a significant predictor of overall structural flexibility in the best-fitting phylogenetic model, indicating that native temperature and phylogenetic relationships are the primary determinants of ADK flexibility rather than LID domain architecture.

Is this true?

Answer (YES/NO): NO